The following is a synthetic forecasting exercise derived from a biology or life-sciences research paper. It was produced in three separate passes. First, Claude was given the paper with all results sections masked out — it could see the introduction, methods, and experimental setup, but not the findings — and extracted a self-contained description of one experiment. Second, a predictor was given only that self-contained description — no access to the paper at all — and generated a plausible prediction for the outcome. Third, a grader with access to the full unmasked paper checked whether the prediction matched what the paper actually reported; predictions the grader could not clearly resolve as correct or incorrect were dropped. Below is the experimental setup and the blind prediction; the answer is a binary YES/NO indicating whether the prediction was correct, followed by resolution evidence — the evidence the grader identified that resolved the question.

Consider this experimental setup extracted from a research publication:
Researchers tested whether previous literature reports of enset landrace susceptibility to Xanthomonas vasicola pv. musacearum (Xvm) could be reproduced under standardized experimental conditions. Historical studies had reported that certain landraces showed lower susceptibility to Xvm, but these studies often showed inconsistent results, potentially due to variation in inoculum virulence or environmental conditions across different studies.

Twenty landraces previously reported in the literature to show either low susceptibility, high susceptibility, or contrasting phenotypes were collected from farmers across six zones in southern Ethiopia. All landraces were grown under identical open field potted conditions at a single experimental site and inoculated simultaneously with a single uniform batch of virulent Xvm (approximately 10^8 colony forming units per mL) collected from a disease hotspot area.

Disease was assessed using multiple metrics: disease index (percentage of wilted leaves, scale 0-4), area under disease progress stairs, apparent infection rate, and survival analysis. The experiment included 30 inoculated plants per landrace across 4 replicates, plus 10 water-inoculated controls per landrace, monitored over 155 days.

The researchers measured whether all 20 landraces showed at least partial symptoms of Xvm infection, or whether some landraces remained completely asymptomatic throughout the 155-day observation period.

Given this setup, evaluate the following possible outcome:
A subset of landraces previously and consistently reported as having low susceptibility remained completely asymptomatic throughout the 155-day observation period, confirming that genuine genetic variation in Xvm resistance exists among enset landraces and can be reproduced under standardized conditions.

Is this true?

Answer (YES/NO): NO